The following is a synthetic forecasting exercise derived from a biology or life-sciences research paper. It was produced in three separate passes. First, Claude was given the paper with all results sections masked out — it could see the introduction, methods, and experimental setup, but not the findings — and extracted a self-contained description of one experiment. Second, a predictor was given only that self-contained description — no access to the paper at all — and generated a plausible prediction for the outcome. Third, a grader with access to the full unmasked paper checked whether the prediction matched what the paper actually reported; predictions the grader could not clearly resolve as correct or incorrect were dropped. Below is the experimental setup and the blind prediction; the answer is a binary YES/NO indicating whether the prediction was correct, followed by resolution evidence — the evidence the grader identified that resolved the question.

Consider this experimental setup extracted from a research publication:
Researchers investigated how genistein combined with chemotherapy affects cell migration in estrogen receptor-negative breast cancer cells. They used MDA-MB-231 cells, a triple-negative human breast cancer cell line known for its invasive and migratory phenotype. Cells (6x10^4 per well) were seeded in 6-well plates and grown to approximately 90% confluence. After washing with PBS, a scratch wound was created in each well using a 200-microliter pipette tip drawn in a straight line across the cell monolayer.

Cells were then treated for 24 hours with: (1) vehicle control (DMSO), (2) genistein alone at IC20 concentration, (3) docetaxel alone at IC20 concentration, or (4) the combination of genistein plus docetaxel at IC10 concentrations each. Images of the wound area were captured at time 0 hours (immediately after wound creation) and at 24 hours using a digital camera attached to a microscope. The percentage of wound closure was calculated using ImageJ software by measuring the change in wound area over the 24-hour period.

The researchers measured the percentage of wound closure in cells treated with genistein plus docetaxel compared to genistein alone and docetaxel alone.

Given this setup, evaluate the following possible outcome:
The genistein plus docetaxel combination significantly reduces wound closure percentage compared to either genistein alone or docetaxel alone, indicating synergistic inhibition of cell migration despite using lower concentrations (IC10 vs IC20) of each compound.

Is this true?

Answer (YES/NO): NO